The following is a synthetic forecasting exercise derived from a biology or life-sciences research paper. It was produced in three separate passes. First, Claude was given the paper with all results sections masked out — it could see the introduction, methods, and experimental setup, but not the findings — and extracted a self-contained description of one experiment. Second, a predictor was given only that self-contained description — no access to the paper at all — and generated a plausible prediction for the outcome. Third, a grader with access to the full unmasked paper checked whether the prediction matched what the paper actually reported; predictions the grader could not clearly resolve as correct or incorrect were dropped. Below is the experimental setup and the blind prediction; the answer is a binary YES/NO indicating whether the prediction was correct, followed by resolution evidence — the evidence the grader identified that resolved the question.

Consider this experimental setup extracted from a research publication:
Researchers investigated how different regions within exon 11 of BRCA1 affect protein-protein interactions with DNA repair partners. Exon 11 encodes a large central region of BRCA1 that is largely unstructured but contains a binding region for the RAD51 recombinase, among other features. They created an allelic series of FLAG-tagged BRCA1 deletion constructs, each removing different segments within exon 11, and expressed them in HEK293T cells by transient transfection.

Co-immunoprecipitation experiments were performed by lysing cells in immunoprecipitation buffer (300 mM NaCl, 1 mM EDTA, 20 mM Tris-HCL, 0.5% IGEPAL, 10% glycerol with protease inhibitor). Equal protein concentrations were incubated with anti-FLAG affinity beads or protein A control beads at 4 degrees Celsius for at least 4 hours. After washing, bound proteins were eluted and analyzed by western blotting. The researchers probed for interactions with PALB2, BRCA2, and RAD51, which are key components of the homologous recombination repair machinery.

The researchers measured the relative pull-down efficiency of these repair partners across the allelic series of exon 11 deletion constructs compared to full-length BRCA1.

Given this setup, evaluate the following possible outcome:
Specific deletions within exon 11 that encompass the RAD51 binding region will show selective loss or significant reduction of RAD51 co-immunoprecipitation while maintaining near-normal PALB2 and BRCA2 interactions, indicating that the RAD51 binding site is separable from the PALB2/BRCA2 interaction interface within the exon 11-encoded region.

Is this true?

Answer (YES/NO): NO